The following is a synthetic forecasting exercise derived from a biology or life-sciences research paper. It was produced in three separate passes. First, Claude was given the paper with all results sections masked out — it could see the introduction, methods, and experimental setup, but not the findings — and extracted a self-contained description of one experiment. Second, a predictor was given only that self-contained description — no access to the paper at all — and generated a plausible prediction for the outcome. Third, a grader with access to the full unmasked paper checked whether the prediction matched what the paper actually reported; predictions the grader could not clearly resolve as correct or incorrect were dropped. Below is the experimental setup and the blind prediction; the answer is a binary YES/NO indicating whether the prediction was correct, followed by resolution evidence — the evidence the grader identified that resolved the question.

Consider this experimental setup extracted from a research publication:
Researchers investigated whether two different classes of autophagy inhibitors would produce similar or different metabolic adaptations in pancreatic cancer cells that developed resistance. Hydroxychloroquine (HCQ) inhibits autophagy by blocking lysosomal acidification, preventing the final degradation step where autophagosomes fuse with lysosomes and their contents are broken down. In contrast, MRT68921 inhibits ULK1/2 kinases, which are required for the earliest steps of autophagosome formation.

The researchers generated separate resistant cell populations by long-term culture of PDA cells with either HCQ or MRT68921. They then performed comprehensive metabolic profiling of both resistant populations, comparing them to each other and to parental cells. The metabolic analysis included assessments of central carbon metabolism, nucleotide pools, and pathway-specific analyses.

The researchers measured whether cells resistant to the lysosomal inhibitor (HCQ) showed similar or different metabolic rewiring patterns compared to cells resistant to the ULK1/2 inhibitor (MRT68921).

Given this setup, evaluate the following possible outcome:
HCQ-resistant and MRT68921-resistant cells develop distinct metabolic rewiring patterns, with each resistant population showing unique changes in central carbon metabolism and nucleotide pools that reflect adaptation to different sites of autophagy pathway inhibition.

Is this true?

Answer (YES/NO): NO